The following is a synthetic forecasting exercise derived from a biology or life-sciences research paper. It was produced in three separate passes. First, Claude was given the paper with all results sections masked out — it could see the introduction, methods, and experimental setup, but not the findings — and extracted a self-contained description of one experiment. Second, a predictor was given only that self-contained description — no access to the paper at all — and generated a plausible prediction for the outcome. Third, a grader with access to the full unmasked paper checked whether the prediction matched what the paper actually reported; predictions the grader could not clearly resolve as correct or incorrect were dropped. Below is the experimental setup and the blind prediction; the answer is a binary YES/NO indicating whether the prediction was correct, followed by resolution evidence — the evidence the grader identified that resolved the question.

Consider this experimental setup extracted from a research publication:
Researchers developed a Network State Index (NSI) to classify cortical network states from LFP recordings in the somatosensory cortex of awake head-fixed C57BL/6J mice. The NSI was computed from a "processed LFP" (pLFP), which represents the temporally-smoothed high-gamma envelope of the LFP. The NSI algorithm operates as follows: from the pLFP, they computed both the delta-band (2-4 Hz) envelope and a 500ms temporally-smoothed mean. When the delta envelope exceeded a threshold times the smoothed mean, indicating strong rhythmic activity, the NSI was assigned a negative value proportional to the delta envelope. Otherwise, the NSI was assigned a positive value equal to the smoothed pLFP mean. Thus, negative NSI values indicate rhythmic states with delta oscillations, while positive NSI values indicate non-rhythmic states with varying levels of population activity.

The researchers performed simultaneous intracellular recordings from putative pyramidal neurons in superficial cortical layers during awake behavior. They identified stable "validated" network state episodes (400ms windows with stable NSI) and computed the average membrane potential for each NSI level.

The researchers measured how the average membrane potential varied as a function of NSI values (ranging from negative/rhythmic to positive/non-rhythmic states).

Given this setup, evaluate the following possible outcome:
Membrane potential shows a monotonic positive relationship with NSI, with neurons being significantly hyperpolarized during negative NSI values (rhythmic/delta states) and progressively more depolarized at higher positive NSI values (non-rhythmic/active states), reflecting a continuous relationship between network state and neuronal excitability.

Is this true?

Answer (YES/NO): NO